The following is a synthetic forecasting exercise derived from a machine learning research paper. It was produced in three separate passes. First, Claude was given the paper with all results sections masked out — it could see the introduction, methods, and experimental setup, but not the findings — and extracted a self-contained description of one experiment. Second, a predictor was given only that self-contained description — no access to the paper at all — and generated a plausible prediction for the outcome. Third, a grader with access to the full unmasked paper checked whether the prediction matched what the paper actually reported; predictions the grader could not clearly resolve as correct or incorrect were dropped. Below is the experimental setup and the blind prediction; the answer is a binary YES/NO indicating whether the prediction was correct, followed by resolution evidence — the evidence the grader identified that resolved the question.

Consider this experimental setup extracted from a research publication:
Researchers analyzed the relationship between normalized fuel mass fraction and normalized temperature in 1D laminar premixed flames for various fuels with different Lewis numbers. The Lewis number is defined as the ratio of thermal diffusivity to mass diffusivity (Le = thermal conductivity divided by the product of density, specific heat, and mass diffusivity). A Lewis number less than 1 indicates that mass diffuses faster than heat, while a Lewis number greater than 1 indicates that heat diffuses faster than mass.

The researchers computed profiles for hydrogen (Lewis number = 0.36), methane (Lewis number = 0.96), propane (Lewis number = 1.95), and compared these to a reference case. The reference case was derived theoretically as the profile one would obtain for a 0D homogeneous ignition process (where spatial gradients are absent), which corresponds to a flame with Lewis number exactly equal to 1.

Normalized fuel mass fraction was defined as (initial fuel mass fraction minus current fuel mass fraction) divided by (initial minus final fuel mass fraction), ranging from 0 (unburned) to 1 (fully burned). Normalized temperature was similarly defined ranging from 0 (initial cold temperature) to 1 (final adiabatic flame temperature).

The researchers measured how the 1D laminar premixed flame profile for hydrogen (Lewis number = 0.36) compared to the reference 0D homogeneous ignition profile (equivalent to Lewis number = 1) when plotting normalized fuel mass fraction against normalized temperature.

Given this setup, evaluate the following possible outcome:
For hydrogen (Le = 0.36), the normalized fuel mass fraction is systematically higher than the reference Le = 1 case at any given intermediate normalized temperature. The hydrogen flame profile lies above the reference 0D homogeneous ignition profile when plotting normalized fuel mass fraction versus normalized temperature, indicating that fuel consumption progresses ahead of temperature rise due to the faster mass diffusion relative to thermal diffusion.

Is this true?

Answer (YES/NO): NO